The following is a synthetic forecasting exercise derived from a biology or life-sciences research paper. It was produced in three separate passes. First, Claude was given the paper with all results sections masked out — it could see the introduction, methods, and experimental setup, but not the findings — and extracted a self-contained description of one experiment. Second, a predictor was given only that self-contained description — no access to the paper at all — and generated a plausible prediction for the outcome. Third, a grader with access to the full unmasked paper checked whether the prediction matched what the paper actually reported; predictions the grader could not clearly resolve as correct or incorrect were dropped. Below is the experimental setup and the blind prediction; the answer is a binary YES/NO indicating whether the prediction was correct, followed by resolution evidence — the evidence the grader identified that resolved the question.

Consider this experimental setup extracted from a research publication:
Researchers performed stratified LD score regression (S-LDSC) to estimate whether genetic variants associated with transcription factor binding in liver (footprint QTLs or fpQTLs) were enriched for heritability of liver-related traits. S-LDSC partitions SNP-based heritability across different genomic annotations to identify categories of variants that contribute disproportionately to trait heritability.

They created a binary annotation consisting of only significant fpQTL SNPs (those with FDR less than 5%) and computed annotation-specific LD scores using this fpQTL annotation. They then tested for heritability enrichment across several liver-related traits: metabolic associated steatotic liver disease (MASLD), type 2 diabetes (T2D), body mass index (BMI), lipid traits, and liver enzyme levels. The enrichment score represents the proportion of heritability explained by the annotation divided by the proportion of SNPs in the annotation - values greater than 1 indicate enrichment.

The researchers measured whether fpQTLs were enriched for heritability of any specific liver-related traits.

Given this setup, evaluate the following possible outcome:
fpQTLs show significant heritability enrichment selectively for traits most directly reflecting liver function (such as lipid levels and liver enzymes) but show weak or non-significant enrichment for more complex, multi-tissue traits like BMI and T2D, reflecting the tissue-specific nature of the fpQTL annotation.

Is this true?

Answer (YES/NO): NO